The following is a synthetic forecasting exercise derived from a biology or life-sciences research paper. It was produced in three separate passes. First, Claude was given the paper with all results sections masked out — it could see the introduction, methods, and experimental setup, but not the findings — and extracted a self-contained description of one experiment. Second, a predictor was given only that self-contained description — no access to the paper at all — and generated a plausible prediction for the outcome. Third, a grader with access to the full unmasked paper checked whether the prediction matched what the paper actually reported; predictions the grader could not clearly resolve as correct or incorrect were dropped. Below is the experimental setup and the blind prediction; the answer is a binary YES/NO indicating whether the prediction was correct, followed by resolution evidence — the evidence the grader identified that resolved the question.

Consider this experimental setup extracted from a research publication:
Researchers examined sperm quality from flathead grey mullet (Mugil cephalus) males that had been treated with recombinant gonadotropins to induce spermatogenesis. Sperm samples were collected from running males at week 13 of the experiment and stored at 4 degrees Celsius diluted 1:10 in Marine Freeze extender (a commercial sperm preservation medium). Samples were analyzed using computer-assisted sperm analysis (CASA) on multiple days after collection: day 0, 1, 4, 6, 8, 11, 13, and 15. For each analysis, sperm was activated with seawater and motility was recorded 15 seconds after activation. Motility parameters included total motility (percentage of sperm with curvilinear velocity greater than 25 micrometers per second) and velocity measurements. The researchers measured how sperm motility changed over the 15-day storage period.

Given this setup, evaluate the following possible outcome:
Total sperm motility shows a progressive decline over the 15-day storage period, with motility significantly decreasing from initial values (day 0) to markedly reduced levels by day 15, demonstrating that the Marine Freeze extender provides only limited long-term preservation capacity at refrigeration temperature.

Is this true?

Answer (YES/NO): NO